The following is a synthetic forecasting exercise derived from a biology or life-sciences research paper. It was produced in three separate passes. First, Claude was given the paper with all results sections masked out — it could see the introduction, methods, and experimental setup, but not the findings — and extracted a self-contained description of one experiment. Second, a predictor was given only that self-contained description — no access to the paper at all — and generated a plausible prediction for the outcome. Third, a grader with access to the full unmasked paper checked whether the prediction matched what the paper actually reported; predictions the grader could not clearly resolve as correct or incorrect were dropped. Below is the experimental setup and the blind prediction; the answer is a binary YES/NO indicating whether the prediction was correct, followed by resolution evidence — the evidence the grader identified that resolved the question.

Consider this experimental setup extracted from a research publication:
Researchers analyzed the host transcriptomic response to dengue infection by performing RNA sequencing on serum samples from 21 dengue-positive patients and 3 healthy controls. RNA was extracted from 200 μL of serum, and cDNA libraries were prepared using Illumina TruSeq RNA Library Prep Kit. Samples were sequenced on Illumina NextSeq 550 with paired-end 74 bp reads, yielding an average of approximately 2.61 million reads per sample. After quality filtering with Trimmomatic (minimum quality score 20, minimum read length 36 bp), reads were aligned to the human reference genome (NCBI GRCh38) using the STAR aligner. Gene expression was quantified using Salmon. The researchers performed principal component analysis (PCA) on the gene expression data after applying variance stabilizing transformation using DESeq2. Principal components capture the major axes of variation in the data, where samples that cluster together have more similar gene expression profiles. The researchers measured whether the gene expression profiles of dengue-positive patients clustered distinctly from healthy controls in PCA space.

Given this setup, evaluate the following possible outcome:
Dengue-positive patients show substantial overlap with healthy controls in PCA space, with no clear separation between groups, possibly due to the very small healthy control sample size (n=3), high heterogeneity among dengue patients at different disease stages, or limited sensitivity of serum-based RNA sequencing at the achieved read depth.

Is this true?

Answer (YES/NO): NO